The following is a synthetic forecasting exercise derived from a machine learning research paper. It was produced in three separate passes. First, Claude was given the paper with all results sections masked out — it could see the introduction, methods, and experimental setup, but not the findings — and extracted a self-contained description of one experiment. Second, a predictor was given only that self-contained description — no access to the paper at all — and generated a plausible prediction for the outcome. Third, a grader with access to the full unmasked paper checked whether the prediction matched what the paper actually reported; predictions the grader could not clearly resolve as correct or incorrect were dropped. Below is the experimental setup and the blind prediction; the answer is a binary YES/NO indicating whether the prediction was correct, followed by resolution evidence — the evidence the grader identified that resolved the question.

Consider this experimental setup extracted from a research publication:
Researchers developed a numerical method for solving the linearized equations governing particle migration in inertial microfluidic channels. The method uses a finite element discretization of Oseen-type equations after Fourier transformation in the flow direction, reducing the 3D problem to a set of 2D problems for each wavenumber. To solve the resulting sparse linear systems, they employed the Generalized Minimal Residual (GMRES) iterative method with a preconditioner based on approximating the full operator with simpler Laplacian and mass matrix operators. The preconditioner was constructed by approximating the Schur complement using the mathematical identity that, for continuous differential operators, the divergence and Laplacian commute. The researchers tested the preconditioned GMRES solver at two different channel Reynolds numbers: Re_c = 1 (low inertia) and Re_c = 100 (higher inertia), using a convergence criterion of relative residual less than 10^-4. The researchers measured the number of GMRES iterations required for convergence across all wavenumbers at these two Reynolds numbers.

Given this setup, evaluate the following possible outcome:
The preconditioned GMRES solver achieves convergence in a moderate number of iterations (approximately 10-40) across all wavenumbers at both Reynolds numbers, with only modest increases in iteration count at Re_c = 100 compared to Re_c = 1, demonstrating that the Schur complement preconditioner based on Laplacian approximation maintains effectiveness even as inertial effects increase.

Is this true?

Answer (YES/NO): NO